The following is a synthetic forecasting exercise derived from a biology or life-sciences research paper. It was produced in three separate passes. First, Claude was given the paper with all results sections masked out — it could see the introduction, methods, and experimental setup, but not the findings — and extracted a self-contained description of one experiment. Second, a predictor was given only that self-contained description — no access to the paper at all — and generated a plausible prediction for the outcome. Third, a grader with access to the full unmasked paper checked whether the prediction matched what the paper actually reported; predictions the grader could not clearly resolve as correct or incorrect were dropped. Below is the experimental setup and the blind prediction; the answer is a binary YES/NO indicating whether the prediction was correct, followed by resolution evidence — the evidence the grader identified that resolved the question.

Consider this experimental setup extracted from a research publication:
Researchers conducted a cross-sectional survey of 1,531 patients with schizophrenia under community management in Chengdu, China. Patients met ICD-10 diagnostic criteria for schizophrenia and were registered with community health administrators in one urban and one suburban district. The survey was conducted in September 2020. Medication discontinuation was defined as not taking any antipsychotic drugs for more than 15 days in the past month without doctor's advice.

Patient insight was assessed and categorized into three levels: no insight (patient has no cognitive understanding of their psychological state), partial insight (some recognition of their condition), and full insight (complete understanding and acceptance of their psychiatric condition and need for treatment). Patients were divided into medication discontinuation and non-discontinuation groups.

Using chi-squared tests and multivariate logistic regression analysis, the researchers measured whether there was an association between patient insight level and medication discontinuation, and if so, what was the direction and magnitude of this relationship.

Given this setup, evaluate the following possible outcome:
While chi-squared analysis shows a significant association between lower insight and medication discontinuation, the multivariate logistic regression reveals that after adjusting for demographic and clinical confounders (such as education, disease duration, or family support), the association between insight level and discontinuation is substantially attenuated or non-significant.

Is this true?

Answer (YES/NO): NO